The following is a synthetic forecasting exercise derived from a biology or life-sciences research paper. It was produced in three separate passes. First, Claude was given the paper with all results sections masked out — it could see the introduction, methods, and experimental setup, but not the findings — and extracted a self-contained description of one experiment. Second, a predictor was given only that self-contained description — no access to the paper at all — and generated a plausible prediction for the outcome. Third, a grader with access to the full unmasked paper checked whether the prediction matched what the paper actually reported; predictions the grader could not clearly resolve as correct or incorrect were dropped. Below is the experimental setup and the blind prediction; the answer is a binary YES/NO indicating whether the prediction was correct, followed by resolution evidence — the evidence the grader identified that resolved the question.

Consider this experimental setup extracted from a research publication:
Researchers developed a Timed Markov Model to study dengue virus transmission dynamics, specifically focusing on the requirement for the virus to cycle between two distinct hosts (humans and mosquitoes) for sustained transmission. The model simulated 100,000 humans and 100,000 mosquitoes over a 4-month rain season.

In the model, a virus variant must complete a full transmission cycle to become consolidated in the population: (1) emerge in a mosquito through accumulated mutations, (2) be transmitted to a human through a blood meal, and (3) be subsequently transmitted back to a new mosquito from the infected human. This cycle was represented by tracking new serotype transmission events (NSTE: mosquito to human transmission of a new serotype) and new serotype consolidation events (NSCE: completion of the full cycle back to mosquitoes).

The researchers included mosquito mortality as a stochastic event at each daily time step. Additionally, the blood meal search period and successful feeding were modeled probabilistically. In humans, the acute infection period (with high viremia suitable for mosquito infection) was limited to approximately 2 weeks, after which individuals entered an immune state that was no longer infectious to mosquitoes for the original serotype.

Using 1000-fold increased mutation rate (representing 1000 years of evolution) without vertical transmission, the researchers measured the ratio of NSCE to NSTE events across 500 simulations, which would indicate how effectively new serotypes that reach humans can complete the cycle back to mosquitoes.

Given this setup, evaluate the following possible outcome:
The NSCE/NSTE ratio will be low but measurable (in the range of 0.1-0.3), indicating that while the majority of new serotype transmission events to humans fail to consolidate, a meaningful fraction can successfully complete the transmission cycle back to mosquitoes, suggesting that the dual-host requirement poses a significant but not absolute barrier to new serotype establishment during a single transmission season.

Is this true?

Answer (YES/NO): NO